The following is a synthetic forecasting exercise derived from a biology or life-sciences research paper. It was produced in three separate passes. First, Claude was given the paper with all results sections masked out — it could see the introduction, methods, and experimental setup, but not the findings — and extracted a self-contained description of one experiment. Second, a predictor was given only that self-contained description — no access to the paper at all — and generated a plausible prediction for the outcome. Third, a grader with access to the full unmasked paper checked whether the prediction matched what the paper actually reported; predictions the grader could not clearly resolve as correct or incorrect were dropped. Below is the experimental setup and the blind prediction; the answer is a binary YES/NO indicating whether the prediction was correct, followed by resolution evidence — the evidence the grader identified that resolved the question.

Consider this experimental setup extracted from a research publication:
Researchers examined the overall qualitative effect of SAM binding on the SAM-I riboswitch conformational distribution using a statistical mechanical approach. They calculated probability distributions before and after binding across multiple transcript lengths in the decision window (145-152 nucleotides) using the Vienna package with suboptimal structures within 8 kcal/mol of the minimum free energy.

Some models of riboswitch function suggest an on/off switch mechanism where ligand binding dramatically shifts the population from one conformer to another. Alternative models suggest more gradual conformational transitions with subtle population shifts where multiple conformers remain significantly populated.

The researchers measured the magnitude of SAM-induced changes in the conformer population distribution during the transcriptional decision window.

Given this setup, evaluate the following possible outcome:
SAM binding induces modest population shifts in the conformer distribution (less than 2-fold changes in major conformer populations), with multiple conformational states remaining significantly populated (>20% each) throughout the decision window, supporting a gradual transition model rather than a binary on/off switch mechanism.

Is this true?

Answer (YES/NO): NO